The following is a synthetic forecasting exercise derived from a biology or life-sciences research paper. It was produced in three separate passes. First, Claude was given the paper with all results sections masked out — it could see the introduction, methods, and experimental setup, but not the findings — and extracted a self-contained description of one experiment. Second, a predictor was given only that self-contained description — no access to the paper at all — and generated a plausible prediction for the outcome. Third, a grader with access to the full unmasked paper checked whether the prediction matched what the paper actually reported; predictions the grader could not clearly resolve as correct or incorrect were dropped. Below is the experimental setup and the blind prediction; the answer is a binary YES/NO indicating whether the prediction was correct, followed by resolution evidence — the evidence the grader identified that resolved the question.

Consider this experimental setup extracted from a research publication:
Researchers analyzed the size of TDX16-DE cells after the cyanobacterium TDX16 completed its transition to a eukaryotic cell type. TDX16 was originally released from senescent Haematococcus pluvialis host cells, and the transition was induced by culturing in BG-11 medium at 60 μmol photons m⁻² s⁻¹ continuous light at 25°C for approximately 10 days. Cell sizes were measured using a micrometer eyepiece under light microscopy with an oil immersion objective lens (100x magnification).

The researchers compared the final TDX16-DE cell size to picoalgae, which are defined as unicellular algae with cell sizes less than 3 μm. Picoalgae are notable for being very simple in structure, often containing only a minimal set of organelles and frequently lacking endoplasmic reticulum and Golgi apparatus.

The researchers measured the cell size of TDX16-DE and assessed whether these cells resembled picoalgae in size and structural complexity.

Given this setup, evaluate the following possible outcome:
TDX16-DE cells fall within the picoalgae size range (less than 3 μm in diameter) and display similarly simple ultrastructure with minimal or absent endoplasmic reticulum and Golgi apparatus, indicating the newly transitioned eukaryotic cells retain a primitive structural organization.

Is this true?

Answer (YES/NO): NO